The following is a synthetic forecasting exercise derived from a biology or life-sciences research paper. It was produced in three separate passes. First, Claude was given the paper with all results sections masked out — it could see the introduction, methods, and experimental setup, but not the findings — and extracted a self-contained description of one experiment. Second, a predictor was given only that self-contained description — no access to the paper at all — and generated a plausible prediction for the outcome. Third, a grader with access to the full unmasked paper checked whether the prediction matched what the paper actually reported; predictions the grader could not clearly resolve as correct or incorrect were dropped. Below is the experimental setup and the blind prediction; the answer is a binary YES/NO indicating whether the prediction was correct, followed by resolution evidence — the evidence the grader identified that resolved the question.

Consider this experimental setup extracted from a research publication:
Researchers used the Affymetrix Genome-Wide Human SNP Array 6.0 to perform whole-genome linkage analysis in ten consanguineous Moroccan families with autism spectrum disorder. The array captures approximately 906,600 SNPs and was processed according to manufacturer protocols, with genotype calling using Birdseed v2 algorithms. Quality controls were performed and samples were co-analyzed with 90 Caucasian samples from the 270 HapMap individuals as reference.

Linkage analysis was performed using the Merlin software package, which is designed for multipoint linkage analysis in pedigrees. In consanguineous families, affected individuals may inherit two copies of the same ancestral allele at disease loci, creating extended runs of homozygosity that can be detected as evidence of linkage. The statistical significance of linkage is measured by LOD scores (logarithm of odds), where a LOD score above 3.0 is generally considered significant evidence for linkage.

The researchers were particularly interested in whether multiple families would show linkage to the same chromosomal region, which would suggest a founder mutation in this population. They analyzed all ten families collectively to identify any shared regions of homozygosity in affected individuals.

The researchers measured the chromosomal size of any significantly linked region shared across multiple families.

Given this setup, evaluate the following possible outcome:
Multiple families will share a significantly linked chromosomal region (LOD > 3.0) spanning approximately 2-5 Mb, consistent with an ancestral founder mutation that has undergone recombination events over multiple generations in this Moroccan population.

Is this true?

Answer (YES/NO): NO